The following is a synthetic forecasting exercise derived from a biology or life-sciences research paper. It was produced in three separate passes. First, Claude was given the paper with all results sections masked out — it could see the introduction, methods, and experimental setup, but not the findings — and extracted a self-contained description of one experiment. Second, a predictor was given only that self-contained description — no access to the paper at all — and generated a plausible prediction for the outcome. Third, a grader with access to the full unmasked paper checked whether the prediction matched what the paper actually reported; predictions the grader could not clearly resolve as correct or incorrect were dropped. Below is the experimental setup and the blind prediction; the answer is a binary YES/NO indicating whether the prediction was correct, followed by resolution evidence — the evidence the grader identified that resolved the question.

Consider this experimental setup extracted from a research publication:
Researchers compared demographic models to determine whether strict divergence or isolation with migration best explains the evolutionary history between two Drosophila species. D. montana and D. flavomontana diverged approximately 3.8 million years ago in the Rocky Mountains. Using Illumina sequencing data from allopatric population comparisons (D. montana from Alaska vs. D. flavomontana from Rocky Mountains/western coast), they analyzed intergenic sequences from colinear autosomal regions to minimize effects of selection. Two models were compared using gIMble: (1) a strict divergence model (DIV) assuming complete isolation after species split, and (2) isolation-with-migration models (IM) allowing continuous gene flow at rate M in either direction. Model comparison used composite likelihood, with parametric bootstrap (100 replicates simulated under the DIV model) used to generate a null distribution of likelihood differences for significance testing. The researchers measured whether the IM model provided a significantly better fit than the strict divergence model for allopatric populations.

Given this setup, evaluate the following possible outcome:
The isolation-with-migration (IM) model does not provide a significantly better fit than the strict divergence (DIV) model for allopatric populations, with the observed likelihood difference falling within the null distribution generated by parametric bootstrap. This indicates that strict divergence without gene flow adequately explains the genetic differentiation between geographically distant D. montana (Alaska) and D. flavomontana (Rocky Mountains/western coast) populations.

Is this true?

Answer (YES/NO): NO